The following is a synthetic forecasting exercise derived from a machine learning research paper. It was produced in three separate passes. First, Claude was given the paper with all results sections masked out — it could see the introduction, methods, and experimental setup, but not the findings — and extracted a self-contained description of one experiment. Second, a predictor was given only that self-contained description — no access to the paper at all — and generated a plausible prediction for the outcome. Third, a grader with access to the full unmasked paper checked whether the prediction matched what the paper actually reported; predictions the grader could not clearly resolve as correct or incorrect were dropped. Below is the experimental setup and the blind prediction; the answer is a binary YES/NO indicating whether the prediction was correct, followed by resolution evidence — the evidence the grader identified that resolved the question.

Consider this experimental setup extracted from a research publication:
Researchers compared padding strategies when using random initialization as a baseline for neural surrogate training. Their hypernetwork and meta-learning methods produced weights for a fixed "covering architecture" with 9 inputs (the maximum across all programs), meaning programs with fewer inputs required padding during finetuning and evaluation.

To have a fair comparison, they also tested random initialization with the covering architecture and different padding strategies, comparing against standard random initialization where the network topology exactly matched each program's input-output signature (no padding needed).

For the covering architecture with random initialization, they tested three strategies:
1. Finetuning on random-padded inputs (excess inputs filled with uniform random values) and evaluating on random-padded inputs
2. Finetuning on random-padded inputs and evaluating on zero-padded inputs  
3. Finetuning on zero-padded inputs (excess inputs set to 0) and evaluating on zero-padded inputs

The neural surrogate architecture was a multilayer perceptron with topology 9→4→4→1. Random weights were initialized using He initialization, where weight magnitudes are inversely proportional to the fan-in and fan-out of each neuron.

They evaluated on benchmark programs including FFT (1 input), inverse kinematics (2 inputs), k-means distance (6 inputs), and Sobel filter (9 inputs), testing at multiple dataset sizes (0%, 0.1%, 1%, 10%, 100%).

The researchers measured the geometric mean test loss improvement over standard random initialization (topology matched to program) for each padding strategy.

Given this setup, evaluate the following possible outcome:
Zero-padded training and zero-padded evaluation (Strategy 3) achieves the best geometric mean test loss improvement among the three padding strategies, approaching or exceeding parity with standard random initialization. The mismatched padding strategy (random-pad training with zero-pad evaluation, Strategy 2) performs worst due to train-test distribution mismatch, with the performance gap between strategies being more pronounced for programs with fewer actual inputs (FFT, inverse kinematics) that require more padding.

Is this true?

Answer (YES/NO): NO